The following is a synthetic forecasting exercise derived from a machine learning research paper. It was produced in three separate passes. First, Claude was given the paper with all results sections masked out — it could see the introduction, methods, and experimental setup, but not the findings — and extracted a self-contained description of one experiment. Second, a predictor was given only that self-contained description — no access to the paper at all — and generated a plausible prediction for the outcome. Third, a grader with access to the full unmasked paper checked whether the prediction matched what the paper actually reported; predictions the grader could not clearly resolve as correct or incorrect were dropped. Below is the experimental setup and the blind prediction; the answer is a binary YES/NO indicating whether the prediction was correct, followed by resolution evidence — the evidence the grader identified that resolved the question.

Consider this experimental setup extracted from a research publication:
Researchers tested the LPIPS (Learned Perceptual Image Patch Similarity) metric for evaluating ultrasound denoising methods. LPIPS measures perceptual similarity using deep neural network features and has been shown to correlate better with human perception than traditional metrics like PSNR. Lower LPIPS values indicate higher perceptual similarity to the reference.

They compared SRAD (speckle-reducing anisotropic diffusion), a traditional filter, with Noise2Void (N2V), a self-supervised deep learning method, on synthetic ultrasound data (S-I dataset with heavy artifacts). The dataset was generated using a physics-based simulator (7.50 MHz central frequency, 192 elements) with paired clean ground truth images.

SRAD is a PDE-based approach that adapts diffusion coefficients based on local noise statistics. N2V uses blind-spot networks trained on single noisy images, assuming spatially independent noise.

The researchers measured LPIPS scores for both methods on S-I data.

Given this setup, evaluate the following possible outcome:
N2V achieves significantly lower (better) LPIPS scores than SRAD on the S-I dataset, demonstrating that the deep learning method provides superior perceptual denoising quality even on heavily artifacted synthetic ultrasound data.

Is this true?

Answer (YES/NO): NO